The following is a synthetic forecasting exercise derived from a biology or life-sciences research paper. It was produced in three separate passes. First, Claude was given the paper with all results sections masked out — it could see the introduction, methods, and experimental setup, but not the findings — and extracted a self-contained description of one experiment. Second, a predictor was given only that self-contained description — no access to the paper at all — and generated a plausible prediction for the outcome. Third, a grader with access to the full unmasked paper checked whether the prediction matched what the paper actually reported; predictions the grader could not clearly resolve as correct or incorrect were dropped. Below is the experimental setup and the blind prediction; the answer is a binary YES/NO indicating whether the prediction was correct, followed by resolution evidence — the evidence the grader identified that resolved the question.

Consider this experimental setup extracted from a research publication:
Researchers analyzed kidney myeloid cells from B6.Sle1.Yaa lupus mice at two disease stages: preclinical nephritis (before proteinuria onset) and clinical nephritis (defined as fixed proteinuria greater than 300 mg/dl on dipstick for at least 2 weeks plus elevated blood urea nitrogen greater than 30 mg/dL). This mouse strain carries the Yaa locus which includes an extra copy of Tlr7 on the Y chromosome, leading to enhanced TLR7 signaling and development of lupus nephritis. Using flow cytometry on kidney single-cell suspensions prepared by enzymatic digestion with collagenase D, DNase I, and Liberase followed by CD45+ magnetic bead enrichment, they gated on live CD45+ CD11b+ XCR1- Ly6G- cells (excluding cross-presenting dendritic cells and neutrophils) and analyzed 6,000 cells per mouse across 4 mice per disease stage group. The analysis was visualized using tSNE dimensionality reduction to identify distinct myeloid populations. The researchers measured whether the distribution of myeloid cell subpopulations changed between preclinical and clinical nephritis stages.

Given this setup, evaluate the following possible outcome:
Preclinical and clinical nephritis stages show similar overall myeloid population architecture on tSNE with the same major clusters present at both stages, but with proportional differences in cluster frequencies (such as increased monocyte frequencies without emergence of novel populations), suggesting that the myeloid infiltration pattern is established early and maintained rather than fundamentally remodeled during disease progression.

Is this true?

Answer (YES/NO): YES